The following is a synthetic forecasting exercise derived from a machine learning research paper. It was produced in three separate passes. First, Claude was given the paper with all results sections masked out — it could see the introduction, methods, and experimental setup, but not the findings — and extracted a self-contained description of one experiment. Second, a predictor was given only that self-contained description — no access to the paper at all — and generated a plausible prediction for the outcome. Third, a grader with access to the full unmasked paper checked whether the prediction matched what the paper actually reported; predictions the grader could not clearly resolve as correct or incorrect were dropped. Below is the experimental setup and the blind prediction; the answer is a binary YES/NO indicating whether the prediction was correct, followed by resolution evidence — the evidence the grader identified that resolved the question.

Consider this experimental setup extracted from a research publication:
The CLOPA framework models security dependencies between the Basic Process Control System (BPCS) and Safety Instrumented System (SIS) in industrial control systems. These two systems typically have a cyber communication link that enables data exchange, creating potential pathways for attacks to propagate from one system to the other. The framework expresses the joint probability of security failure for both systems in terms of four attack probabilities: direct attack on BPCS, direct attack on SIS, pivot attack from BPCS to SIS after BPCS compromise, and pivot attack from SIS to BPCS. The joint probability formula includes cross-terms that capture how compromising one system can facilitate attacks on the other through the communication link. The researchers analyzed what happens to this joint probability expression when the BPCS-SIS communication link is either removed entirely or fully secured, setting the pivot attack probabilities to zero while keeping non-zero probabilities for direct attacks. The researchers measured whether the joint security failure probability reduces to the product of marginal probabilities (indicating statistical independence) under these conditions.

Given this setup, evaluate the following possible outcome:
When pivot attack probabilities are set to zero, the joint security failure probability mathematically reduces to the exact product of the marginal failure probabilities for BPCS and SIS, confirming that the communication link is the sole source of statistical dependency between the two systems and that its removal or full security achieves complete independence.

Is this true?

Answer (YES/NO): YES